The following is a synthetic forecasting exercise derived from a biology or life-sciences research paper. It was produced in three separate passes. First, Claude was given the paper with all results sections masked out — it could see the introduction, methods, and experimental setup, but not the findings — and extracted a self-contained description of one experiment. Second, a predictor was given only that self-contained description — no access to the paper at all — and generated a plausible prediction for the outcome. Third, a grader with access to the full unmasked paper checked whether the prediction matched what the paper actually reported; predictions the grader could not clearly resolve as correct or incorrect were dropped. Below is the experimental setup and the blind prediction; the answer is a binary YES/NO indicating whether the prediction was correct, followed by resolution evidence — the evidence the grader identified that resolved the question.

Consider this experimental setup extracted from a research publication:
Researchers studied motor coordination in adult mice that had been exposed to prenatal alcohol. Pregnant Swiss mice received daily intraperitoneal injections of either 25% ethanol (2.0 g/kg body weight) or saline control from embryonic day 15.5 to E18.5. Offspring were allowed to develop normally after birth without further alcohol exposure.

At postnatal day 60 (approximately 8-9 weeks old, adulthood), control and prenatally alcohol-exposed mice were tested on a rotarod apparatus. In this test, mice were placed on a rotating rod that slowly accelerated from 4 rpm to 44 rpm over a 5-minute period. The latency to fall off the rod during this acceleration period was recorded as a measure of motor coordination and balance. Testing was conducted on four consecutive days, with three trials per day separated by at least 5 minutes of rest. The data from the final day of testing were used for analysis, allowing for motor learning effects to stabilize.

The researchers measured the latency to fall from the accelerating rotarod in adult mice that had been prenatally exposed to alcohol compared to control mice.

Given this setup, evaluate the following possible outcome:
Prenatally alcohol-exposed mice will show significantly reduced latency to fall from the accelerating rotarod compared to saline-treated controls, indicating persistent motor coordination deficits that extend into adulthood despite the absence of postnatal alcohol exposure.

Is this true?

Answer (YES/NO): NO